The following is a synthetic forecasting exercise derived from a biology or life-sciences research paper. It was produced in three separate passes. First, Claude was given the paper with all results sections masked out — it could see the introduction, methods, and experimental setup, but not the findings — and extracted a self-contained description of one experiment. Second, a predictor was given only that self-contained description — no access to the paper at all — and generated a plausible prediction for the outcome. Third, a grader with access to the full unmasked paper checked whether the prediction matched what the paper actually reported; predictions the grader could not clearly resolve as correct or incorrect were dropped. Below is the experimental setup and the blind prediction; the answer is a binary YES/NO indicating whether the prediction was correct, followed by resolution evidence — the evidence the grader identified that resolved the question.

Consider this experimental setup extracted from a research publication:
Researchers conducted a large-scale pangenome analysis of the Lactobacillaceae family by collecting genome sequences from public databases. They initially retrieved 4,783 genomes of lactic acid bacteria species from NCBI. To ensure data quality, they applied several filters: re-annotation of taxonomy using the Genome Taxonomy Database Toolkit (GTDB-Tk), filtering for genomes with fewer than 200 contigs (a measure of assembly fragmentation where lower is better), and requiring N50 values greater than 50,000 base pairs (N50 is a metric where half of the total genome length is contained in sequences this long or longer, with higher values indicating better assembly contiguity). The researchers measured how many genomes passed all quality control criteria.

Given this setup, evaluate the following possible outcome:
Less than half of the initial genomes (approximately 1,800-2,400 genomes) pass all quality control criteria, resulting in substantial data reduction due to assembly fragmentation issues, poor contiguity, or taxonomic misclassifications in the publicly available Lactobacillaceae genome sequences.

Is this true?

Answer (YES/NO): NO